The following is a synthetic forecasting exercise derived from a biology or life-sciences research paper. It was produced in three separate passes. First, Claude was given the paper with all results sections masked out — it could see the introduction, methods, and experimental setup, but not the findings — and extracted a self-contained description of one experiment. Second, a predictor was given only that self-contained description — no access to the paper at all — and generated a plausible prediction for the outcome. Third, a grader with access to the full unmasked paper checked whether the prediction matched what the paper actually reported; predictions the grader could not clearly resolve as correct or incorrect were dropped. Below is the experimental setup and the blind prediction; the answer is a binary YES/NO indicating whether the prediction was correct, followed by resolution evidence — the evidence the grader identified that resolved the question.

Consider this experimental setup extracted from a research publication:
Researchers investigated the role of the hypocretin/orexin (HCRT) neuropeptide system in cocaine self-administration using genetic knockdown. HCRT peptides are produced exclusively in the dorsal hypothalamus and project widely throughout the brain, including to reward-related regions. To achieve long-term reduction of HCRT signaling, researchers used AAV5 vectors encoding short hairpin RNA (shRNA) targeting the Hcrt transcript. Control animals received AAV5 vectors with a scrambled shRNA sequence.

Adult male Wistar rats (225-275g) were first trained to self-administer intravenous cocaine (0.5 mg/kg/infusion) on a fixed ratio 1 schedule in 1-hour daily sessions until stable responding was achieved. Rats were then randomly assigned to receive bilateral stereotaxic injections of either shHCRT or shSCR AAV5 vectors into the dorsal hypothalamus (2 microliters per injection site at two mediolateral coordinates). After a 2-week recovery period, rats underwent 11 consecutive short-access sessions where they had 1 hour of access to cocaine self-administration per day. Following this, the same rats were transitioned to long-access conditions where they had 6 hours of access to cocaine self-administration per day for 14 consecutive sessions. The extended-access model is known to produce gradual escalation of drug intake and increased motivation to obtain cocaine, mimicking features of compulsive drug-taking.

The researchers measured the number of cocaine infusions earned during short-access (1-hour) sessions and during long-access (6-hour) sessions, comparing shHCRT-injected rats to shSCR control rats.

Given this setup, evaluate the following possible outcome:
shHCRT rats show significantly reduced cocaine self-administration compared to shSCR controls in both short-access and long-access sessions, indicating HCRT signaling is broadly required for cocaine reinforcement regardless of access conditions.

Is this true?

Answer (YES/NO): NO